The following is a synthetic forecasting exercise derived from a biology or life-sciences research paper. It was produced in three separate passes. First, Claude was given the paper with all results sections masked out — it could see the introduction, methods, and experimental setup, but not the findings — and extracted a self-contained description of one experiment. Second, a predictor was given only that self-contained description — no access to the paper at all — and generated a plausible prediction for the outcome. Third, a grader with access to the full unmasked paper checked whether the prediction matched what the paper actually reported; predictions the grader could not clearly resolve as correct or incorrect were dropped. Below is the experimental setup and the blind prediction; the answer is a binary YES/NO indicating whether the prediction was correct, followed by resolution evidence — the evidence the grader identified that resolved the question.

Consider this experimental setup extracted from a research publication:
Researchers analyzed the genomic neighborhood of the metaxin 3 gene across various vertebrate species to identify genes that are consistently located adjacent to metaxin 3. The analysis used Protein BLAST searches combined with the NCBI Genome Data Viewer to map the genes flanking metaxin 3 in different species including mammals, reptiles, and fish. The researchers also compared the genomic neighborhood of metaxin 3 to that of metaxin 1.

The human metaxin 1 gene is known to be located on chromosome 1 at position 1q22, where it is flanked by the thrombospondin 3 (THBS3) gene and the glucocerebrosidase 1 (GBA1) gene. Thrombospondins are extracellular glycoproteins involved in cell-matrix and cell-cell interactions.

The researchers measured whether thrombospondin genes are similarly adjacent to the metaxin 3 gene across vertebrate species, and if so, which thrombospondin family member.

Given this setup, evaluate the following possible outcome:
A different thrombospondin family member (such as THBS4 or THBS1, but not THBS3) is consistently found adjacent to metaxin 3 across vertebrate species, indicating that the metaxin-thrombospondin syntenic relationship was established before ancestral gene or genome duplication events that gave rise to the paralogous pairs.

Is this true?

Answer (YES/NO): YES